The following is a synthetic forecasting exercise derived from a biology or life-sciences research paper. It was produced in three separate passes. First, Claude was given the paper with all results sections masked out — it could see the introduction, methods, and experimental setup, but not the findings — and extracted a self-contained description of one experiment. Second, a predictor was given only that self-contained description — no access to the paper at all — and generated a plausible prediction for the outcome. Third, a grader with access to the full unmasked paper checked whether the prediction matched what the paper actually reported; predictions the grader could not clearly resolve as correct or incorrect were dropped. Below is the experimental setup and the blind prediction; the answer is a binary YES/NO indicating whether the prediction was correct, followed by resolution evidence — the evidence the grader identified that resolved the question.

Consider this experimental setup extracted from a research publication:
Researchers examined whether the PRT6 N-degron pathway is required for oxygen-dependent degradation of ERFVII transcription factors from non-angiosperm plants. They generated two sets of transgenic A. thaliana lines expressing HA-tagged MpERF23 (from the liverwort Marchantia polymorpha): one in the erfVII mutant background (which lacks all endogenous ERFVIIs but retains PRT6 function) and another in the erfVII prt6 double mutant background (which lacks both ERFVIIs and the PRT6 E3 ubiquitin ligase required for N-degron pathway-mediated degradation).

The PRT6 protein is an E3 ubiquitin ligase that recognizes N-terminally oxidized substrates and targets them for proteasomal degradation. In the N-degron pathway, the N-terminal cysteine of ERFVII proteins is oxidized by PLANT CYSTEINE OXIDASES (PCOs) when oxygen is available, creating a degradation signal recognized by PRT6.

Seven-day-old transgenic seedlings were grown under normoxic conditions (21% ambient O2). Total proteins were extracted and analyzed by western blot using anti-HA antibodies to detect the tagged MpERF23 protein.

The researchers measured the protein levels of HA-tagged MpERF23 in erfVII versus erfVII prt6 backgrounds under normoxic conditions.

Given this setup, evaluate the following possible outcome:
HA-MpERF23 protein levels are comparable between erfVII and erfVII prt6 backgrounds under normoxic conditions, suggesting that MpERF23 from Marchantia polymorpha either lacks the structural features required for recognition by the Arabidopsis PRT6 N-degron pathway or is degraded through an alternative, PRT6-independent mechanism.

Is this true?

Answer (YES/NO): NO